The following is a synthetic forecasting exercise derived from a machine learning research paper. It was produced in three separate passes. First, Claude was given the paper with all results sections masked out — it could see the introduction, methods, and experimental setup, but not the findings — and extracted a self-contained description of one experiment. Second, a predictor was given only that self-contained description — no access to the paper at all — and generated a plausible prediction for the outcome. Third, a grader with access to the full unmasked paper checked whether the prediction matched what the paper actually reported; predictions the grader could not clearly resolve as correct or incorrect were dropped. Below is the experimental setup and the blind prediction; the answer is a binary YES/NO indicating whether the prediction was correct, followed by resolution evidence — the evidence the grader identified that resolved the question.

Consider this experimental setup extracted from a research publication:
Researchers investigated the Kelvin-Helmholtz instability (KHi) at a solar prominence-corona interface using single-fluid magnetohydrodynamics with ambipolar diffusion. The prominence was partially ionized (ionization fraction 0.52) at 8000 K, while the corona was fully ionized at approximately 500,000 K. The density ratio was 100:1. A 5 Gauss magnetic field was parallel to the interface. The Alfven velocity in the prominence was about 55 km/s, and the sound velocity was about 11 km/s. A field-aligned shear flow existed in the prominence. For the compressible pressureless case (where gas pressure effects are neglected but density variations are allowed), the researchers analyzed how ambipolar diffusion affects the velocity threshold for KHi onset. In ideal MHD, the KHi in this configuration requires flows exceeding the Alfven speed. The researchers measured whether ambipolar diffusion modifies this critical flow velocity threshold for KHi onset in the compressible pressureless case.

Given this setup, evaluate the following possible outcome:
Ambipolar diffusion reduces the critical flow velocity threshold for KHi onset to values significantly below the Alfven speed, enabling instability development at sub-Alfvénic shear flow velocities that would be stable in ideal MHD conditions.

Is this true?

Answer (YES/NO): NO